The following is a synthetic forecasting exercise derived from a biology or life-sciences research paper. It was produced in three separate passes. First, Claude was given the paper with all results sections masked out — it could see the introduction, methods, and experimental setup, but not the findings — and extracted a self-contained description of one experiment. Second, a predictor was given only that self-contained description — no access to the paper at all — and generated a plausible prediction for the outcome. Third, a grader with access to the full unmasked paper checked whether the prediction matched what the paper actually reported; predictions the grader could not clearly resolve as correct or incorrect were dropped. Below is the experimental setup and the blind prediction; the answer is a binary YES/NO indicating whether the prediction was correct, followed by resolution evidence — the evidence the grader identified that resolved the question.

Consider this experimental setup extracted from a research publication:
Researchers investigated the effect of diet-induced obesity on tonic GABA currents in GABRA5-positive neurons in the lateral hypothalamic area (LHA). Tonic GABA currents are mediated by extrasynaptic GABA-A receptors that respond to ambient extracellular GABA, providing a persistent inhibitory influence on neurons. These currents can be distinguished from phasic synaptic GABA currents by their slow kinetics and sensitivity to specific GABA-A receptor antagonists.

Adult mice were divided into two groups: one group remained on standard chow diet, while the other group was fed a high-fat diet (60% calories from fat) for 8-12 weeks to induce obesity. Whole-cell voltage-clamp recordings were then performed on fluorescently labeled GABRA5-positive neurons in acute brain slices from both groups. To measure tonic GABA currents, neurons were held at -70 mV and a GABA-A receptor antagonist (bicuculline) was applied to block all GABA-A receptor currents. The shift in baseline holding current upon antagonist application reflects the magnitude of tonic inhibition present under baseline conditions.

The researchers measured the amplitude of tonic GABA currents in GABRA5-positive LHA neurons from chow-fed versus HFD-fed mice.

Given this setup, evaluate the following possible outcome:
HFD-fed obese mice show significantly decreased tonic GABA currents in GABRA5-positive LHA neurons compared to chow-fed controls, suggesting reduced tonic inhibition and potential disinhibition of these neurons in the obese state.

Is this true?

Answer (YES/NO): NO